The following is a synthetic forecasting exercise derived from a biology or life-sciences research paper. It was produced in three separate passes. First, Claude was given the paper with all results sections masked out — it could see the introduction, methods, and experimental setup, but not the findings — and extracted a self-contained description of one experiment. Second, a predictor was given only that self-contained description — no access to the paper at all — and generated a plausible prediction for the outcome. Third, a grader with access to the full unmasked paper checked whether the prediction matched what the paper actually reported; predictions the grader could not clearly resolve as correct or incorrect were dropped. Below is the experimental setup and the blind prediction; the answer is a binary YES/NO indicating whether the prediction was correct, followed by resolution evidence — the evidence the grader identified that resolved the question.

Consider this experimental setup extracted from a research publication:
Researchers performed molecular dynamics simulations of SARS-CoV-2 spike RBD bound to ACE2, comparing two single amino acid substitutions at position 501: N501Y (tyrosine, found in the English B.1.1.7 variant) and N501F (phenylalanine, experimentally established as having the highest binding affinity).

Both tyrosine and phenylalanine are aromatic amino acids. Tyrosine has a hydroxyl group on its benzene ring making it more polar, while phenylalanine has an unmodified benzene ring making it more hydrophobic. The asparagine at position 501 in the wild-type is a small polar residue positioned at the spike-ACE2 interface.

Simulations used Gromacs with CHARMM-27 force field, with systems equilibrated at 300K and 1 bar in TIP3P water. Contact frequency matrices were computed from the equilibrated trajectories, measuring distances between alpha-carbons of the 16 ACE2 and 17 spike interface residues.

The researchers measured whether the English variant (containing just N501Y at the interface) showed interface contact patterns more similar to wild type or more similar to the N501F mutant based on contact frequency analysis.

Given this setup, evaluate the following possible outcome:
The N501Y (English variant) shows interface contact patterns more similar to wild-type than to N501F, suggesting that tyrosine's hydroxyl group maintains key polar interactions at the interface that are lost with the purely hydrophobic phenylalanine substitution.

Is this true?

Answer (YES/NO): NO